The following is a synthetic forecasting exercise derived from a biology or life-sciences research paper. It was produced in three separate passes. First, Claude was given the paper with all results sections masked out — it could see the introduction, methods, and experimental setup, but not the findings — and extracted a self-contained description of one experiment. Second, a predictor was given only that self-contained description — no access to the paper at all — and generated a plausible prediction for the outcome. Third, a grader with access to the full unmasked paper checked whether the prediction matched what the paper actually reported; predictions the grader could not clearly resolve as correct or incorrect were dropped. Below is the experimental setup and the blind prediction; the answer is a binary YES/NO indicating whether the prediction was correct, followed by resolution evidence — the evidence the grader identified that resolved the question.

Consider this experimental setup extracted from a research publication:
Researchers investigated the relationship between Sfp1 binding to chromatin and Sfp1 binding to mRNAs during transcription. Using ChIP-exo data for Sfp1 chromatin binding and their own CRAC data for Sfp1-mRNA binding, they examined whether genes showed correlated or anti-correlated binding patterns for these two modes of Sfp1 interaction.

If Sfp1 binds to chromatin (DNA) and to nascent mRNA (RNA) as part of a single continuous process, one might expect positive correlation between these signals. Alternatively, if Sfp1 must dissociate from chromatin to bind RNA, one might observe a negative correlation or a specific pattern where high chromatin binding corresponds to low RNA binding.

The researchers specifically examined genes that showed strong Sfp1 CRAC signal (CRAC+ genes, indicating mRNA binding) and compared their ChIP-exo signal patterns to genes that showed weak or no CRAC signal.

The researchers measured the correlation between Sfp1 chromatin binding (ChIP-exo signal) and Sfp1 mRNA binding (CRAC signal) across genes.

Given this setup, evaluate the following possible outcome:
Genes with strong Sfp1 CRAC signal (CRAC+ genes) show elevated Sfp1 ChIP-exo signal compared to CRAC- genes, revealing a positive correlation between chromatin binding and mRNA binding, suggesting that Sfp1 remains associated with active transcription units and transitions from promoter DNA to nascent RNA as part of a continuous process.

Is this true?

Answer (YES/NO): YES